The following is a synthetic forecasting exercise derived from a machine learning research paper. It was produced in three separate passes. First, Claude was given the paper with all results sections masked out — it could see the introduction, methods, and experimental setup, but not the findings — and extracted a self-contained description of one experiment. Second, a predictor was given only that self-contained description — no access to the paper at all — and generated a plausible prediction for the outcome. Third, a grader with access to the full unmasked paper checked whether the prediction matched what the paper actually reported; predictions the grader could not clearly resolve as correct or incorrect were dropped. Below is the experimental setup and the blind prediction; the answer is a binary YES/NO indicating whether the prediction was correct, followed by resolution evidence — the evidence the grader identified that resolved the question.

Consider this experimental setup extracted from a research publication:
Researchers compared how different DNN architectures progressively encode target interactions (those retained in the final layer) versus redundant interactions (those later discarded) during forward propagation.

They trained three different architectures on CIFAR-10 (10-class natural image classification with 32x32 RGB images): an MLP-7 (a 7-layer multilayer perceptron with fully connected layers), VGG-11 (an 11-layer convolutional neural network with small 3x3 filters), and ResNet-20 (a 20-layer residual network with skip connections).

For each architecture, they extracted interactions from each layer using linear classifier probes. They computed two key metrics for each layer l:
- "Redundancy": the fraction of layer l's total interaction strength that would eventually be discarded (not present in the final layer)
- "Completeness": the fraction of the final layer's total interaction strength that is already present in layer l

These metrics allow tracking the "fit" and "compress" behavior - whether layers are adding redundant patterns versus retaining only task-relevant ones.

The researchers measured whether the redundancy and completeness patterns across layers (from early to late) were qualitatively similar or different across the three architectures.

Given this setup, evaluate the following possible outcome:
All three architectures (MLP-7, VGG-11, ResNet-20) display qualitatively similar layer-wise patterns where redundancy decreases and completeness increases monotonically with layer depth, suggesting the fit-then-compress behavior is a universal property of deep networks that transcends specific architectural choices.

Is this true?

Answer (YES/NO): NO